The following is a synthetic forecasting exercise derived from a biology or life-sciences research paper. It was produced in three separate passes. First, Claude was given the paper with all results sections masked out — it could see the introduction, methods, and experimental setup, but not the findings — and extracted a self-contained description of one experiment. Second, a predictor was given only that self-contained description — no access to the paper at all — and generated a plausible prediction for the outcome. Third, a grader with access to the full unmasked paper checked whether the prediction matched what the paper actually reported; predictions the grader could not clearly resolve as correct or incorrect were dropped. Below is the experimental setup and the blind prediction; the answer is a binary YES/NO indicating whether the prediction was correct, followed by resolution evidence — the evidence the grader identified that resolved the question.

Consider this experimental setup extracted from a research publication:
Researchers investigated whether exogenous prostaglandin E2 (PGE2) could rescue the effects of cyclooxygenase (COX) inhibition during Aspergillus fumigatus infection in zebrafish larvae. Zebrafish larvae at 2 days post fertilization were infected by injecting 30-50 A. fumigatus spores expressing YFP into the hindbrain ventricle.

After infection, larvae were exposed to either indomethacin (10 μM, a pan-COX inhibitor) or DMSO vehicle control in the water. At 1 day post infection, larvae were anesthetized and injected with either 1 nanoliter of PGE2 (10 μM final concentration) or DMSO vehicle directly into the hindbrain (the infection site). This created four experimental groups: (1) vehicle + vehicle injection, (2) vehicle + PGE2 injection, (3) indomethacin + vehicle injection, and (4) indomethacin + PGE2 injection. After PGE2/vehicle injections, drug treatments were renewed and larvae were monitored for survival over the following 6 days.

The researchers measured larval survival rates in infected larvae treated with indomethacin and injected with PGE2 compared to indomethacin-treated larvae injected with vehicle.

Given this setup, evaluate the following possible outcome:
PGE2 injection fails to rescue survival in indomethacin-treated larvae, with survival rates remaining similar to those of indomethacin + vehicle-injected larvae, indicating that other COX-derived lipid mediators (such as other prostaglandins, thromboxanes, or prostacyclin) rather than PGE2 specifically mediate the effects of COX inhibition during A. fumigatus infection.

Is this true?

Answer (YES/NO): NO